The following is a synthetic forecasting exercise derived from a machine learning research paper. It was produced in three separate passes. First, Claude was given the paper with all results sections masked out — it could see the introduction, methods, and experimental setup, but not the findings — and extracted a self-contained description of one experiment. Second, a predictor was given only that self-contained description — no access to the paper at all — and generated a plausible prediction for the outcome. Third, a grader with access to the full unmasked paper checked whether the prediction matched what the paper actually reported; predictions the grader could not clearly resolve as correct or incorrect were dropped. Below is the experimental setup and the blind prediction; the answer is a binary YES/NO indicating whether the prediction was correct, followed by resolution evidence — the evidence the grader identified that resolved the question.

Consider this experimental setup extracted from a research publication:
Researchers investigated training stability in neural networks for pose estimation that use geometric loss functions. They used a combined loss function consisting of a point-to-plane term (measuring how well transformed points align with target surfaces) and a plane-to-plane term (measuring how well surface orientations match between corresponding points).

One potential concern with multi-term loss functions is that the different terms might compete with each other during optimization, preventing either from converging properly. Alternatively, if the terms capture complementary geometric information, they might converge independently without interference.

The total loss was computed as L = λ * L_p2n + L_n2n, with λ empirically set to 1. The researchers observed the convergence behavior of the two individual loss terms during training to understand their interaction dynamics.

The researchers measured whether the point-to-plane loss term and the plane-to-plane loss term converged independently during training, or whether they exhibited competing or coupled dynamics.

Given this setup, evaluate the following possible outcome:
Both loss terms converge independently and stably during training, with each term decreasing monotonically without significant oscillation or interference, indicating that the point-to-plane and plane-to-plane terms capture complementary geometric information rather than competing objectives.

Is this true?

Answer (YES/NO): NO